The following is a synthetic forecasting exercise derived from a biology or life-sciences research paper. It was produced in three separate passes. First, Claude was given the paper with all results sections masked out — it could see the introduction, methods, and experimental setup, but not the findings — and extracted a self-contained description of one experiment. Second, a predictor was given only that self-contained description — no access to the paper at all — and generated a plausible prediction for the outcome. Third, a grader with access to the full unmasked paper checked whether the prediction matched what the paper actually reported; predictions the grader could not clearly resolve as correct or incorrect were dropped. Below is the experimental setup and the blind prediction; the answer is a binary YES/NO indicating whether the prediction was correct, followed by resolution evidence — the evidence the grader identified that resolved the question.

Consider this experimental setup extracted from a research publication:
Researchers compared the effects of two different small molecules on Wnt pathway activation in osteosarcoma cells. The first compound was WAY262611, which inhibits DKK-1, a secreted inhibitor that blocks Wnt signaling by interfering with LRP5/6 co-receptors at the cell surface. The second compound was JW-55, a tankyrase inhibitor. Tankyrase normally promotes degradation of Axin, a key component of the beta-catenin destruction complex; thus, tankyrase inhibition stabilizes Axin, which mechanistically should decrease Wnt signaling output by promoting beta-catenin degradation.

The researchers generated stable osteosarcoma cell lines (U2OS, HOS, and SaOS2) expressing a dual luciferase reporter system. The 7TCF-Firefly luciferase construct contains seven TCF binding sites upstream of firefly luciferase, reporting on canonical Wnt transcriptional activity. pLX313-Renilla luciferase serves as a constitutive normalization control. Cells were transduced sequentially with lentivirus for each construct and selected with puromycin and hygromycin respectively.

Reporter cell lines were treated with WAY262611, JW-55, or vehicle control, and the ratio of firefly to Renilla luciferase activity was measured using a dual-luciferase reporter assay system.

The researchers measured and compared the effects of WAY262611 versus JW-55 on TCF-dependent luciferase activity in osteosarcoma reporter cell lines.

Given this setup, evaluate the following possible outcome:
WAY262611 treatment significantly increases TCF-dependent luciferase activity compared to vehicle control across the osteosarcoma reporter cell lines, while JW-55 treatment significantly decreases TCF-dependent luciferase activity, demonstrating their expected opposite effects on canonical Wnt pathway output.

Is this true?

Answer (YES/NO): YES